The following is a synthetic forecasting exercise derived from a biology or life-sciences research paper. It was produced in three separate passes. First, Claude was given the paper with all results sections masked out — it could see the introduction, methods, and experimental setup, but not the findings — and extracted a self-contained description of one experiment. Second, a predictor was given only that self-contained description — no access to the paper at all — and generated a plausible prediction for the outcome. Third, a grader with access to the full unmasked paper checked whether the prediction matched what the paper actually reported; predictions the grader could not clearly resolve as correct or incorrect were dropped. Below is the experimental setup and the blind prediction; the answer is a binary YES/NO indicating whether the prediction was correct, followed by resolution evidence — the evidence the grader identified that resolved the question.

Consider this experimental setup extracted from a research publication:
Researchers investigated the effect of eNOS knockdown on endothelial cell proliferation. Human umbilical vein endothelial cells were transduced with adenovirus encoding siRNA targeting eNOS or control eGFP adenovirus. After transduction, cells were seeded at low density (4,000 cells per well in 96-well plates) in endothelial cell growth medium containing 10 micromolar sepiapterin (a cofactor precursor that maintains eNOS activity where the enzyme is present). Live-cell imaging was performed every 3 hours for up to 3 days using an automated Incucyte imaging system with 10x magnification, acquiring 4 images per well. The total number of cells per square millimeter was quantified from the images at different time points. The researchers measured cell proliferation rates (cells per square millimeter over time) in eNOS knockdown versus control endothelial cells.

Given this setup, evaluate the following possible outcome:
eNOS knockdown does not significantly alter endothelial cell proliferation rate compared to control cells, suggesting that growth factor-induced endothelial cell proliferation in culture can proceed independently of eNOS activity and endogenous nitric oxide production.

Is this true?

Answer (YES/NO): NO